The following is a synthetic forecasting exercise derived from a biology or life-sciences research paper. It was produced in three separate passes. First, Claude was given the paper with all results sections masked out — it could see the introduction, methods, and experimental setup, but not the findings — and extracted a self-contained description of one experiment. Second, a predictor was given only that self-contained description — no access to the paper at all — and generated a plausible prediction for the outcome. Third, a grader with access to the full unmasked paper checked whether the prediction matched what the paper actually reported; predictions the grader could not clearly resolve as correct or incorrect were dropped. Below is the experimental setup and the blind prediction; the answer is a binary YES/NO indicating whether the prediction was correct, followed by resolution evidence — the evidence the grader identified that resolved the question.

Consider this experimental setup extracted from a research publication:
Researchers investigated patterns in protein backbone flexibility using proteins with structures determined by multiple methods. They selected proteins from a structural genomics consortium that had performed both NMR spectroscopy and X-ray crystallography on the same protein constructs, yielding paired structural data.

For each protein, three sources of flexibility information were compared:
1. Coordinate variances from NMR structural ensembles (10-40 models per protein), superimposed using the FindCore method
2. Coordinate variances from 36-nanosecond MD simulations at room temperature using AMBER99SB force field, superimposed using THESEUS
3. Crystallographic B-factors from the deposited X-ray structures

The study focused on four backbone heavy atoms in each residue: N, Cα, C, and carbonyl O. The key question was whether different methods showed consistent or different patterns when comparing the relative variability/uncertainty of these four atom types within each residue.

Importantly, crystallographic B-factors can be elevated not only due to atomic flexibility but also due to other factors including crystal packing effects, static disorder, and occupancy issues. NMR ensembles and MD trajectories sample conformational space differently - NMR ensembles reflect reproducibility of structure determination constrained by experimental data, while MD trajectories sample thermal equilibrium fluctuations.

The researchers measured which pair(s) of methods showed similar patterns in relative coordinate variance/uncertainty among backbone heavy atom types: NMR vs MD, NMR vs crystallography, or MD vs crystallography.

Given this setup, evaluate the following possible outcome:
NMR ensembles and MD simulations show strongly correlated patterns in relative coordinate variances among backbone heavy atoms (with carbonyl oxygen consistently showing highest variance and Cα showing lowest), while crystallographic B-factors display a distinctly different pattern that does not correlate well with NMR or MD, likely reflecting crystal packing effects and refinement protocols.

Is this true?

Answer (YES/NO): NO